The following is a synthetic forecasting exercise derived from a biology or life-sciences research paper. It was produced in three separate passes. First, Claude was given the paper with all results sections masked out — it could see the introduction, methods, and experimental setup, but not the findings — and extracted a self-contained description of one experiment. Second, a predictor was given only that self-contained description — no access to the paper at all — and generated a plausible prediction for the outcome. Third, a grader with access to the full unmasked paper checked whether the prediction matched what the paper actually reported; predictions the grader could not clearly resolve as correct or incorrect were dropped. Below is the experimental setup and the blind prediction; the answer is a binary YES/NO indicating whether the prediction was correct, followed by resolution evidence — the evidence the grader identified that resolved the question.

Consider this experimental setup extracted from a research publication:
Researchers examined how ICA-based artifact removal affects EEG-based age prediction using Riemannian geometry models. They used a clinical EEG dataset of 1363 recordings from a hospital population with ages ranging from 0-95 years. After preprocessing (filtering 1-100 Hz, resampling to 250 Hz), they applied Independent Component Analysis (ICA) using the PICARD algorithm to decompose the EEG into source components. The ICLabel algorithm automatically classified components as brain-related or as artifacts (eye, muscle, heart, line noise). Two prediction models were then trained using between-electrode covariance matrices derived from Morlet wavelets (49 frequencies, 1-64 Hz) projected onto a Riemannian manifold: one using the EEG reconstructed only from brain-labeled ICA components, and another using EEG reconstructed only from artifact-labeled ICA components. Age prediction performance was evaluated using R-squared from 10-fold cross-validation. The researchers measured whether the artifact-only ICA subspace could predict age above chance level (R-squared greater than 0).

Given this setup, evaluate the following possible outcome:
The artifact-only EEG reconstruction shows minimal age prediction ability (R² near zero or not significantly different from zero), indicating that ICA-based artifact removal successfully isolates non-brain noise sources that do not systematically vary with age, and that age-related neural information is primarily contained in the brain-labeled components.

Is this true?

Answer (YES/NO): NO